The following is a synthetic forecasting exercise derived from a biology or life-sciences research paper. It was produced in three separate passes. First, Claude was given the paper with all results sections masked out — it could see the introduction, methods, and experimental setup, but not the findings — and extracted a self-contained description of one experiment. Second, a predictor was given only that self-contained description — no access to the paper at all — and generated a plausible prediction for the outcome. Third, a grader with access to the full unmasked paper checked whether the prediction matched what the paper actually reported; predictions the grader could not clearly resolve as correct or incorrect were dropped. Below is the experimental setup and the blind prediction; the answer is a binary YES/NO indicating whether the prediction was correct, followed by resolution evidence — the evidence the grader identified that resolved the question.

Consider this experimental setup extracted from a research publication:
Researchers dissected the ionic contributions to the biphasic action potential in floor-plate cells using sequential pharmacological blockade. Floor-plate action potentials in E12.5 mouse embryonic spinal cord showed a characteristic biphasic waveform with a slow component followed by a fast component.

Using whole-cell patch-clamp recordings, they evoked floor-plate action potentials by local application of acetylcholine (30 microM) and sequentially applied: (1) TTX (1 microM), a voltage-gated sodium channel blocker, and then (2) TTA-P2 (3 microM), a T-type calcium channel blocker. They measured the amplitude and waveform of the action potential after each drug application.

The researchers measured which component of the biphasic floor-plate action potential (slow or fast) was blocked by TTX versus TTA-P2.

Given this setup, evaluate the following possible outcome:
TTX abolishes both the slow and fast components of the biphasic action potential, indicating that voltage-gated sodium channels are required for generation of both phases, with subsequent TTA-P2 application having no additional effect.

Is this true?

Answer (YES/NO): NO